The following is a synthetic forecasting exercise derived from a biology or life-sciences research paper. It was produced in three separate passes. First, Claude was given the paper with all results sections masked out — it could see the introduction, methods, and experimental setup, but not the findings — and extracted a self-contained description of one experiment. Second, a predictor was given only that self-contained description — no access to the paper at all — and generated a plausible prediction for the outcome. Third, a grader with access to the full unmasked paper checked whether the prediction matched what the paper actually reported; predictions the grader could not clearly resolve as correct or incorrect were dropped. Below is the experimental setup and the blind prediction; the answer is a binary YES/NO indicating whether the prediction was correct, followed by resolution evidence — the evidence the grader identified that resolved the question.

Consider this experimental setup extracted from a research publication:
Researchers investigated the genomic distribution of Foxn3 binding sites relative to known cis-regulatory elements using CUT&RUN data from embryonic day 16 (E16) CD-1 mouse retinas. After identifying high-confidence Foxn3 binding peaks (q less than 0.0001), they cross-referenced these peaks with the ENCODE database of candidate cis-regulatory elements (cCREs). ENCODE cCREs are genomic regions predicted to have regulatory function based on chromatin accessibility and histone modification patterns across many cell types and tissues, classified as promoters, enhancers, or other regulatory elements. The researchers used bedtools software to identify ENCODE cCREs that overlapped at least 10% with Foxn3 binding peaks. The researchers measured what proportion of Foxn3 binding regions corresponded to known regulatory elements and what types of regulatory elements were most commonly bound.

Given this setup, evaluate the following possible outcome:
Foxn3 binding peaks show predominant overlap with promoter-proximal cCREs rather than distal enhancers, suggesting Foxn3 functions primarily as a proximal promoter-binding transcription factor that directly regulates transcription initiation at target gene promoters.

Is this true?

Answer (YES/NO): YES